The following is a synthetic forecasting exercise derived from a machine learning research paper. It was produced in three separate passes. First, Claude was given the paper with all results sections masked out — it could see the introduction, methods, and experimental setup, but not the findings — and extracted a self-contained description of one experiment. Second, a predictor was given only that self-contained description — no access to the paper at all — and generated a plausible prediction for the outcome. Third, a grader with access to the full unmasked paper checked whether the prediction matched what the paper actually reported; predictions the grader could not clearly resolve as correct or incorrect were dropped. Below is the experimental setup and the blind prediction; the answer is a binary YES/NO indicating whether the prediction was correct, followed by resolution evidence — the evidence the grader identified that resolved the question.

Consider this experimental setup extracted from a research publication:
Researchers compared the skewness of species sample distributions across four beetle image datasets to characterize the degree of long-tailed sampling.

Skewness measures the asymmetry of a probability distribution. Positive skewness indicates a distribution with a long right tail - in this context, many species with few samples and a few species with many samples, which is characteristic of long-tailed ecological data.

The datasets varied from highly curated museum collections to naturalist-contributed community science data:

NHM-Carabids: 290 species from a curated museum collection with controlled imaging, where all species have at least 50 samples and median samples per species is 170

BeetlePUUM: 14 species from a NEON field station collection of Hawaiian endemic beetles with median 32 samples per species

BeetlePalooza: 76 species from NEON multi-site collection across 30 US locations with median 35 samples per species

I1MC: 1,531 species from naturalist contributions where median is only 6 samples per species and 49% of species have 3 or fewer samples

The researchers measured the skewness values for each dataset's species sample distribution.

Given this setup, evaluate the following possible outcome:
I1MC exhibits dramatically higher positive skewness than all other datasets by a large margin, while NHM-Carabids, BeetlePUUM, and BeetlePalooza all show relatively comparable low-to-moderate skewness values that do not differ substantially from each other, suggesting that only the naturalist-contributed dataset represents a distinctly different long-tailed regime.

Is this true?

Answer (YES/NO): NO